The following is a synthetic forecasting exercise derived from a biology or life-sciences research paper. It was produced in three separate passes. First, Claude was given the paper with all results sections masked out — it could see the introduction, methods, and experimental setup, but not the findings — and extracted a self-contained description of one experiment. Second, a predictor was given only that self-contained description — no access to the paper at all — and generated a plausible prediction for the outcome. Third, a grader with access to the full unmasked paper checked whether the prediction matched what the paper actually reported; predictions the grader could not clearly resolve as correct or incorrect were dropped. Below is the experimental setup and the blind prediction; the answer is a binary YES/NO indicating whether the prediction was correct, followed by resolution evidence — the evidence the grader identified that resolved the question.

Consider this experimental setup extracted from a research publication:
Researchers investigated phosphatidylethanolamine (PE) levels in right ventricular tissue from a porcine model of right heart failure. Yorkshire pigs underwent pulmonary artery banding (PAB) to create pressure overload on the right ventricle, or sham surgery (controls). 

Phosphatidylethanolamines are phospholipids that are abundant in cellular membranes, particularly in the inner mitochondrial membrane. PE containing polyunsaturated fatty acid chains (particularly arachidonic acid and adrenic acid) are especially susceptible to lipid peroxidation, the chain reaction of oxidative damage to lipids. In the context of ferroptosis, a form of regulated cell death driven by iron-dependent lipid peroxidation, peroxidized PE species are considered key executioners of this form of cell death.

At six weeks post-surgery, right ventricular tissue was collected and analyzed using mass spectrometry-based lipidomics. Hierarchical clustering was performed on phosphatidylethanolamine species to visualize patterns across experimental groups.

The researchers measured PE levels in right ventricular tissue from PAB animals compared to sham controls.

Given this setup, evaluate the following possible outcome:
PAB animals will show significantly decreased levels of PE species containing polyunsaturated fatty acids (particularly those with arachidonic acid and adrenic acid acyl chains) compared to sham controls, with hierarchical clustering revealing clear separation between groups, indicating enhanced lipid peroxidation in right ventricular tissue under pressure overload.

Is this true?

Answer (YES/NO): NO